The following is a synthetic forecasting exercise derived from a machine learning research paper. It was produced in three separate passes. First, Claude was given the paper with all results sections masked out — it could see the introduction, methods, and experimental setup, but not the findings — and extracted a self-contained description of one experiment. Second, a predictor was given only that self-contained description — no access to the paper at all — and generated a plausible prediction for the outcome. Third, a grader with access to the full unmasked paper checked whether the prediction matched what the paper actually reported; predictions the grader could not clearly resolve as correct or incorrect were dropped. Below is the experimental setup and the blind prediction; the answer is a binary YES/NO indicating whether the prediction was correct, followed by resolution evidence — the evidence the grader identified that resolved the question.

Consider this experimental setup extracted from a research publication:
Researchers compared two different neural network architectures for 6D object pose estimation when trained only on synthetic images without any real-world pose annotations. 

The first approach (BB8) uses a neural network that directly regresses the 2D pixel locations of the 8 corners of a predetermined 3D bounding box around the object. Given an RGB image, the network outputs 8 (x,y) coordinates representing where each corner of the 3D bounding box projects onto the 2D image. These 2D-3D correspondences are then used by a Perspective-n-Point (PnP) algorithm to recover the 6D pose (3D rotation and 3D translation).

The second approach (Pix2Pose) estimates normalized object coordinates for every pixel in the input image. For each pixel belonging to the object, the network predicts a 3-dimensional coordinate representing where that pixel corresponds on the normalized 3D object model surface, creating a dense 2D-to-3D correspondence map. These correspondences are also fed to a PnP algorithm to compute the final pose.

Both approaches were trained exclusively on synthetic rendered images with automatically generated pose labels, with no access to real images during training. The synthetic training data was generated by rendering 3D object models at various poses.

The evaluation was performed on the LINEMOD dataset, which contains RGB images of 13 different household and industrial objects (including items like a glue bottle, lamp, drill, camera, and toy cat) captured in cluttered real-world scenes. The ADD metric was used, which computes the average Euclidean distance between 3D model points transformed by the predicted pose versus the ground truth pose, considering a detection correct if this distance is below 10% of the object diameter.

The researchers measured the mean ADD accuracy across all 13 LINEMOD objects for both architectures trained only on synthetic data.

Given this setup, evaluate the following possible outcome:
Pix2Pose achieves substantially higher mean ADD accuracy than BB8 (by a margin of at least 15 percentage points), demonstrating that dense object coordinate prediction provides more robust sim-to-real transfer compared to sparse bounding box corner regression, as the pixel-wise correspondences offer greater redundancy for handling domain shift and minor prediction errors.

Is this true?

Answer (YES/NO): YES